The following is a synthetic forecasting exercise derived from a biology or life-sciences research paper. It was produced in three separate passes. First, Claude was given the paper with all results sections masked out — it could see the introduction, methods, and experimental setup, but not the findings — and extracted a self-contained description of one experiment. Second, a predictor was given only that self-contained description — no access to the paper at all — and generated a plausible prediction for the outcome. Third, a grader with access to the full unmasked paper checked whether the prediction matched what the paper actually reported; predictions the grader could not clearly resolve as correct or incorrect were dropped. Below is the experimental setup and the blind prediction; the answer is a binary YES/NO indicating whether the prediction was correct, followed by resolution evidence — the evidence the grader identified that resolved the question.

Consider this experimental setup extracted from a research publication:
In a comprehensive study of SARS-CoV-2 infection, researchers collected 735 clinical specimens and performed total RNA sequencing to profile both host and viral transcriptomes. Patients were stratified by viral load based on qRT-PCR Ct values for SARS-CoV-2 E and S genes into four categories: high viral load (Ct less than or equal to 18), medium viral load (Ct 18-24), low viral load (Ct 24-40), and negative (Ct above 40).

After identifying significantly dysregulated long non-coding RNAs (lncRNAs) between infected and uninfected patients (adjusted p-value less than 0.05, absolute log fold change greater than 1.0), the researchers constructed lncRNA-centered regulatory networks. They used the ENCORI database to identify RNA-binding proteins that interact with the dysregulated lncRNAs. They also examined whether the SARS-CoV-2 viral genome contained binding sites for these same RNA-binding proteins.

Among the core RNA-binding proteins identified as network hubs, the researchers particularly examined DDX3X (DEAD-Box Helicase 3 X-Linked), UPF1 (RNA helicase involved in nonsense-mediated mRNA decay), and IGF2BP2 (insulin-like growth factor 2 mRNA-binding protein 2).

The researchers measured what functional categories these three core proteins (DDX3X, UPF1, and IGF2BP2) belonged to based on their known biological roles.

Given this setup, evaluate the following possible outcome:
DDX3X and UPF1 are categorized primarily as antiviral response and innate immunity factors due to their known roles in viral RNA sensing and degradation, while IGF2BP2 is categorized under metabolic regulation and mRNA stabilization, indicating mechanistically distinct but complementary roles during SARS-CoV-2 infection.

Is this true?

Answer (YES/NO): NO